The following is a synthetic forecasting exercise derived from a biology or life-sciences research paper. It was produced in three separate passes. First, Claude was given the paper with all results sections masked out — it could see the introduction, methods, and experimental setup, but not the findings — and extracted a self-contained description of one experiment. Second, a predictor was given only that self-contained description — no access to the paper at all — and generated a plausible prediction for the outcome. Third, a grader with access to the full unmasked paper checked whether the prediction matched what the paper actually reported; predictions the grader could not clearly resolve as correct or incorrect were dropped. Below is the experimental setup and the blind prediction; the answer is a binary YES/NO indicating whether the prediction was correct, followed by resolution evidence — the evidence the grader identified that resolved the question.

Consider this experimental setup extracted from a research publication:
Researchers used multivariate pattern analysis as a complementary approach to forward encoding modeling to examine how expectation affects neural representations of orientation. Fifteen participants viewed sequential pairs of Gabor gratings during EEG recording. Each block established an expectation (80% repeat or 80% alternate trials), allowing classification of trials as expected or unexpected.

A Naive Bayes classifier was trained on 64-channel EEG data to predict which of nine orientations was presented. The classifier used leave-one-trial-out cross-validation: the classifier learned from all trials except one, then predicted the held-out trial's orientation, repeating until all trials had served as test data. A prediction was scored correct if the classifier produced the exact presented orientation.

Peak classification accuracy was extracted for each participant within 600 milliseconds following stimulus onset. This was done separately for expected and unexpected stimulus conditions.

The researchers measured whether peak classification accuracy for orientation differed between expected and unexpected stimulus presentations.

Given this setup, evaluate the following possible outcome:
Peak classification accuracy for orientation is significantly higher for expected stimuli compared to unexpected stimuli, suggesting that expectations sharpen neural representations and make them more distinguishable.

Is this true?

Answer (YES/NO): NO